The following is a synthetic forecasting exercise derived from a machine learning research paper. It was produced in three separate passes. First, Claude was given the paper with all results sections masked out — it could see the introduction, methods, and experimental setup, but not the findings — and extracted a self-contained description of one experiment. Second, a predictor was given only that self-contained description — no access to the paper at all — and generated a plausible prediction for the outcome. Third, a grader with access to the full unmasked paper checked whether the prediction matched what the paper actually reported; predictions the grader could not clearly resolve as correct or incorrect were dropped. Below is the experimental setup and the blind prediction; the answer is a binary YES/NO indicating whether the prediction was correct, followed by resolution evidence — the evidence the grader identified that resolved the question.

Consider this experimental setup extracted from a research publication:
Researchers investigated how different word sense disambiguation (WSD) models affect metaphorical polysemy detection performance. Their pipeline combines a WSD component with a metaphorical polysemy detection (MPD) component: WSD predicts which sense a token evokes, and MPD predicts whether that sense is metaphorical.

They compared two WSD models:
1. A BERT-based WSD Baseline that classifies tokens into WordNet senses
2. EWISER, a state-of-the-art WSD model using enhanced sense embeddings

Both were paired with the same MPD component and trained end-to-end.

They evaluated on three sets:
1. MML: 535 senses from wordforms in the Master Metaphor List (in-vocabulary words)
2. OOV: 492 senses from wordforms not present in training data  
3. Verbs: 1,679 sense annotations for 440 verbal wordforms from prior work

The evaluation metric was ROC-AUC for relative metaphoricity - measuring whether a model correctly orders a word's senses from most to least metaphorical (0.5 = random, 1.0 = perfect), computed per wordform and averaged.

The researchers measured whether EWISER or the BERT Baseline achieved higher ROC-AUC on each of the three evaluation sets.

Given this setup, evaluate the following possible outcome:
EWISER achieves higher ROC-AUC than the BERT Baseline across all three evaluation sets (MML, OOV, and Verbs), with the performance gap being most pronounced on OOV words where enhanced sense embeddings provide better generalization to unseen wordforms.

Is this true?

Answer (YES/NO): NO